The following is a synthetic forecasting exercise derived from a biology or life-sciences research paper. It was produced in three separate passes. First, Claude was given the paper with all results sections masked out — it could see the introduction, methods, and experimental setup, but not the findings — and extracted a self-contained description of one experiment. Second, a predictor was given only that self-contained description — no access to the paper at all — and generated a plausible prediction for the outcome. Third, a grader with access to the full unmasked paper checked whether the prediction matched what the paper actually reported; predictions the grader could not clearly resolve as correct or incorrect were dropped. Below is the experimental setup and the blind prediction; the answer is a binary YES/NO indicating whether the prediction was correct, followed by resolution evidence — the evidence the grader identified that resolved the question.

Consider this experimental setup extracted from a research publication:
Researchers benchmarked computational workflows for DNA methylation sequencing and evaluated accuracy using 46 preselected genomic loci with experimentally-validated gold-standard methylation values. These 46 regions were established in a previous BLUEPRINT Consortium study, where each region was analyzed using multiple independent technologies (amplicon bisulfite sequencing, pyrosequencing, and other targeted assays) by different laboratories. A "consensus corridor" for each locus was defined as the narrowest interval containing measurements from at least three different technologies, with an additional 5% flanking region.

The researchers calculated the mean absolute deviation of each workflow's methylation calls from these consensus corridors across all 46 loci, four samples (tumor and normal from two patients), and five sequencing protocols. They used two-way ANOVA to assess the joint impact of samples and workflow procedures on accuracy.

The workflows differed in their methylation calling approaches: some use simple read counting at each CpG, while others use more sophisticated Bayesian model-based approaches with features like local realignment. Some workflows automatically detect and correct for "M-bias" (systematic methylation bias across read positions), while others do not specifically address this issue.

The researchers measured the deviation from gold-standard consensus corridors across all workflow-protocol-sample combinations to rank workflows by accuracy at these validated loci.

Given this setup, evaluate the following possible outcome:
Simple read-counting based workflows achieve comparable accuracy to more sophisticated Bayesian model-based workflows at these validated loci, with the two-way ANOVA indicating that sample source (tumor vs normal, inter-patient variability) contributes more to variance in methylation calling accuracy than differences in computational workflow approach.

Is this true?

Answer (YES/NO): NO